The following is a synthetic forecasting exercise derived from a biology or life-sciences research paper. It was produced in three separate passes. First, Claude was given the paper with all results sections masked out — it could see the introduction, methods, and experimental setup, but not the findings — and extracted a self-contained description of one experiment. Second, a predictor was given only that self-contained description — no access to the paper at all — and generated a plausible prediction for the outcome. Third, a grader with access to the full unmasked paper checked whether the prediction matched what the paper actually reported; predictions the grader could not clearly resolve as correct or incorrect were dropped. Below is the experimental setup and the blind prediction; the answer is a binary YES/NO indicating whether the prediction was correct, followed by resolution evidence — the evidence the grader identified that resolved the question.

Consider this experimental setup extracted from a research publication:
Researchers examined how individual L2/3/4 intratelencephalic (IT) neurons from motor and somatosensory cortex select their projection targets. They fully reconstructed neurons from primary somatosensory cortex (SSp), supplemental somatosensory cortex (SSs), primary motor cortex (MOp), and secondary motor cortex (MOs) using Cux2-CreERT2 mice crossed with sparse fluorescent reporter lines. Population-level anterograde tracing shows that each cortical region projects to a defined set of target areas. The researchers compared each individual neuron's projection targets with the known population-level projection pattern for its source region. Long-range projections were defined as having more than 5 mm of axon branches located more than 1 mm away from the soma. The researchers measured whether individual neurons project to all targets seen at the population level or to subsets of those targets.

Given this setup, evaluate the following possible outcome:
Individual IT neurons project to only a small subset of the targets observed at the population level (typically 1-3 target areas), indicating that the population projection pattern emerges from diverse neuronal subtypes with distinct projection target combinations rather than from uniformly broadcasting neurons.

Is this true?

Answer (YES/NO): NO